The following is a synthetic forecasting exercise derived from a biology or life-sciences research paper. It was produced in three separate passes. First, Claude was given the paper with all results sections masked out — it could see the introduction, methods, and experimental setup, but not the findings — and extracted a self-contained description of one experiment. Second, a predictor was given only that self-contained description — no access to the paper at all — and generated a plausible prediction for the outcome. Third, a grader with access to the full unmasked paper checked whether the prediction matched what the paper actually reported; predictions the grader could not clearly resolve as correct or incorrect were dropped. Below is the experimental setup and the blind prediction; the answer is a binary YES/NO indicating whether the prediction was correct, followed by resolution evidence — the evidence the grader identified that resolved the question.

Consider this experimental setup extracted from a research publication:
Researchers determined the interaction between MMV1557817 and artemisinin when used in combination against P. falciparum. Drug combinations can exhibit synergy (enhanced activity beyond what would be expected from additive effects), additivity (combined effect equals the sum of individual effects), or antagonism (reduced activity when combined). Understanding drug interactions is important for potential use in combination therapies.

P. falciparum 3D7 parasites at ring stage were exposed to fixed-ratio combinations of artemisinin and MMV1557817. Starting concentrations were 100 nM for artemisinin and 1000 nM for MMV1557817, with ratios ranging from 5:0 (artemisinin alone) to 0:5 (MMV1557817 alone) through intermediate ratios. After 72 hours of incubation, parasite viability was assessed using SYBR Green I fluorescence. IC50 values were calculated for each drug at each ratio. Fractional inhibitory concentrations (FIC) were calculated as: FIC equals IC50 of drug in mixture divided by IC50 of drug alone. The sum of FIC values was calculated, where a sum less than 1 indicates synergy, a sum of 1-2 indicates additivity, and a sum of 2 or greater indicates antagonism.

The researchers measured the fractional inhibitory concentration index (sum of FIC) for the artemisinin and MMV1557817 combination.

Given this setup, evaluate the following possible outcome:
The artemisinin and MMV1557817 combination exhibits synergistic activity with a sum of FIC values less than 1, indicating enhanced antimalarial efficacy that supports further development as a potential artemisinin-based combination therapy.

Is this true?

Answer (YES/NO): NO